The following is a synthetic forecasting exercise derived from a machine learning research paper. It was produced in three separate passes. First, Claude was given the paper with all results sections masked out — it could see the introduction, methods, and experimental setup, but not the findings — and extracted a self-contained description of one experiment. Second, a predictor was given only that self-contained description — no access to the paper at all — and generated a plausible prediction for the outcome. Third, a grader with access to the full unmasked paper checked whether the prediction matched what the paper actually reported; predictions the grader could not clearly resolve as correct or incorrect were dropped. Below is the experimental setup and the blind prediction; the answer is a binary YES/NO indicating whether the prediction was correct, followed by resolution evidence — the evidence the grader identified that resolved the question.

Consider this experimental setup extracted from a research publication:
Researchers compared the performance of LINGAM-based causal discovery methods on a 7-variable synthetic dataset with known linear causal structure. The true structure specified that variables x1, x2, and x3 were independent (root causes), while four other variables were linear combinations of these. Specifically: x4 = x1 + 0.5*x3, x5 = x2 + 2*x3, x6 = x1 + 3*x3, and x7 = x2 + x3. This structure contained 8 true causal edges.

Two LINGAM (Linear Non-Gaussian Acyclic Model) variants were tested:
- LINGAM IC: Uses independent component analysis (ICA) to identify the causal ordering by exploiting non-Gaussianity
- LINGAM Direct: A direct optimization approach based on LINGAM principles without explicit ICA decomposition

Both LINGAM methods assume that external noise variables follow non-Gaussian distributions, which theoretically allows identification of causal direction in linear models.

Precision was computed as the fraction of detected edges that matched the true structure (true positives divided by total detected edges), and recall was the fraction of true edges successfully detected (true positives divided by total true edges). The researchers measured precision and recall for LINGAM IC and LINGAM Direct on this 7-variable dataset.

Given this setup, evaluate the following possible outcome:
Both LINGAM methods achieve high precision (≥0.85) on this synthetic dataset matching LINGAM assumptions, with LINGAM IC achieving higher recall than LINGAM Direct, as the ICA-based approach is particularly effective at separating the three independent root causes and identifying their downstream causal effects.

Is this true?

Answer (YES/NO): NO